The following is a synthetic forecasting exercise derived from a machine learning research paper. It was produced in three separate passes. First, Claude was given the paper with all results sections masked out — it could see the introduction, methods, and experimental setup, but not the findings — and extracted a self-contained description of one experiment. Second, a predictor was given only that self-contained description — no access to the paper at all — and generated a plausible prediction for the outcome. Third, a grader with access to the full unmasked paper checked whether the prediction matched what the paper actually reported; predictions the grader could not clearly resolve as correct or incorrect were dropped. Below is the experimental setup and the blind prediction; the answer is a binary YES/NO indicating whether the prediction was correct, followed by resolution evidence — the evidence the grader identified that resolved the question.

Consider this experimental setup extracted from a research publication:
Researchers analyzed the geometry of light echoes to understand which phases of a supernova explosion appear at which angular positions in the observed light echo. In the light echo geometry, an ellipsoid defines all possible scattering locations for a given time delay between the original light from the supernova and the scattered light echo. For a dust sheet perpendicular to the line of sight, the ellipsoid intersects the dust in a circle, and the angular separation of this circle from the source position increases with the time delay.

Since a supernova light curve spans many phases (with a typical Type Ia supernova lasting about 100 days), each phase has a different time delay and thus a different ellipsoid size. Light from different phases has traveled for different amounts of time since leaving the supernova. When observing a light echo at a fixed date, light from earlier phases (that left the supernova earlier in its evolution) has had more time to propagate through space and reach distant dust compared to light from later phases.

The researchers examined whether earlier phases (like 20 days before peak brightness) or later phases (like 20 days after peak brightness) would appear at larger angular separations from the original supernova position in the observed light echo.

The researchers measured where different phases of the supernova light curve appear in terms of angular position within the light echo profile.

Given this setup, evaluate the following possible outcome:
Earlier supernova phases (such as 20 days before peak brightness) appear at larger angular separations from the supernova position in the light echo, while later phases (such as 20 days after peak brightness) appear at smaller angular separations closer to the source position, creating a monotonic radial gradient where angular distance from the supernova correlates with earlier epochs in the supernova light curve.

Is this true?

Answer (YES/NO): YES